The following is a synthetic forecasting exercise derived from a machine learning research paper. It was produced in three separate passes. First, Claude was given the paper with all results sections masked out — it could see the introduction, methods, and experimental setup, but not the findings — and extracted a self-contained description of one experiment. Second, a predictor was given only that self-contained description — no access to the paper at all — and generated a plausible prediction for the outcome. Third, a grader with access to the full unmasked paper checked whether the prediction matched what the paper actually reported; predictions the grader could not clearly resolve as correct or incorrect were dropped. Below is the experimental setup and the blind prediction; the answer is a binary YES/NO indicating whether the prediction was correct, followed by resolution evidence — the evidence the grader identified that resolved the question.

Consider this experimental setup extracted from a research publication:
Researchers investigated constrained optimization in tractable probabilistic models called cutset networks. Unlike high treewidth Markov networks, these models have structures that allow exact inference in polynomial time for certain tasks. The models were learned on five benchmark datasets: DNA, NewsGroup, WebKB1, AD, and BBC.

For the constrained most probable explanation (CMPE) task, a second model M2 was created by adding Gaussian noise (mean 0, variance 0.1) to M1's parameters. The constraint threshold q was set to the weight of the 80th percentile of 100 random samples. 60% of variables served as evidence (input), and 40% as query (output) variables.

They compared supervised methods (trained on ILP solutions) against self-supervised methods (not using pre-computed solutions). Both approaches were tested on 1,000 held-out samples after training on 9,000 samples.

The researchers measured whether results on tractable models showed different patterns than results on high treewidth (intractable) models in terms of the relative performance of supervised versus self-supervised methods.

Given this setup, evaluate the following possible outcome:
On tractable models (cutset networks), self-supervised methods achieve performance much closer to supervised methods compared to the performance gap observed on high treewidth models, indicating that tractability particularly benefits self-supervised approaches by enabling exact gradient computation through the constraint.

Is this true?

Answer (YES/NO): NO